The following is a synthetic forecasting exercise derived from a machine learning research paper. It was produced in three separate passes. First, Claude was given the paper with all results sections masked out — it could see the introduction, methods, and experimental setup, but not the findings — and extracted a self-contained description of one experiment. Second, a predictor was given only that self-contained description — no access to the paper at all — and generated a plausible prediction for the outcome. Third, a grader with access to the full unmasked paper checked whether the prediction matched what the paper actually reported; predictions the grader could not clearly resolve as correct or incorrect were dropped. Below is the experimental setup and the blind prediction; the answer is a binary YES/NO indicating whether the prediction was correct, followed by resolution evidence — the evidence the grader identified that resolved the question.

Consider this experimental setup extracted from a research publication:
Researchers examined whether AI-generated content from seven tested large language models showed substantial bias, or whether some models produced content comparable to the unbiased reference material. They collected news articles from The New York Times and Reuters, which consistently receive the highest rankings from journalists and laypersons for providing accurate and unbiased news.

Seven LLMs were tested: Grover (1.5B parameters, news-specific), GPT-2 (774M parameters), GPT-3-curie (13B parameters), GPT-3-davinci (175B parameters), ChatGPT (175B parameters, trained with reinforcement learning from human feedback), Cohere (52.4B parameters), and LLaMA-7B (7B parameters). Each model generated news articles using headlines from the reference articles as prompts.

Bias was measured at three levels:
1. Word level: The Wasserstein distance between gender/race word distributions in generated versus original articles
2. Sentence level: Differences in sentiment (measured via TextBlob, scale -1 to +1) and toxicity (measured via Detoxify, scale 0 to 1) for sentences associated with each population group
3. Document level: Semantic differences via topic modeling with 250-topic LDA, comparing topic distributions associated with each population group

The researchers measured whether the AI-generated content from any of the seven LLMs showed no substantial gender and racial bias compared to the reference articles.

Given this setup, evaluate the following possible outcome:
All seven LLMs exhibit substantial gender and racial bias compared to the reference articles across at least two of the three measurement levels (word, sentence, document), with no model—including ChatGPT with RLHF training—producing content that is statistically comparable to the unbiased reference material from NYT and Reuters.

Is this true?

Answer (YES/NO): YES